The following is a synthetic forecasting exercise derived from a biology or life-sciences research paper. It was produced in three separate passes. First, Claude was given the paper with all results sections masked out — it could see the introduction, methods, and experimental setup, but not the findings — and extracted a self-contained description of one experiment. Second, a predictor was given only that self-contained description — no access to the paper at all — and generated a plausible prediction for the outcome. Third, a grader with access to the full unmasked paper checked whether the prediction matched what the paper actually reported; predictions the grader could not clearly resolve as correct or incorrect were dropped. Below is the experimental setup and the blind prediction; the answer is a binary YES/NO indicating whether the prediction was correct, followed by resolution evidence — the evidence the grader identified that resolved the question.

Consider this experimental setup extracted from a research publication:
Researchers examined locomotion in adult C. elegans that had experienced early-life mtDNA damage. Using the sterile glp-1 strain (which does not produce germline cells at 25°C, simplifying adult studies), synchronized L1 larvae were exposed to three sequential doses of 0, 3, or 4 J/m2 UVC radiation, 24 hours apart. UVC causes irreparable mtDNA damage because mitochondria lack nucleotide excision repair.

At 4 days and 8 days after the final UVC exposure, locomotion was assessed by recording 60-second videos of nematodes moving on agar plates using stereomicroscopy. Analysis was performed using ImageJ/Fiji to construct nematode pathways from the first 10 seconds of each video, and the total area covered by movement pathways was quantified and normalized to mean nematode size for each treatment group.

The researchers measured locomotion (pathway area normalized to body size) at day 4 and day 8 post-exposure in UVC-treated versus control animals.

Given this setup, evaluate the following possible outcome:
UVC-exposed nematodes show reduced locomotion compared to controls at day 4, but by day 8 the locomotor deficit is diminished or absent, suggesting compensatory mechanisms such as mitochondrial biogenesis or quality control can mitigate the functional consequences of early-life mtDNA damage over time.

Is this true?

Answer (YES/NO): NO